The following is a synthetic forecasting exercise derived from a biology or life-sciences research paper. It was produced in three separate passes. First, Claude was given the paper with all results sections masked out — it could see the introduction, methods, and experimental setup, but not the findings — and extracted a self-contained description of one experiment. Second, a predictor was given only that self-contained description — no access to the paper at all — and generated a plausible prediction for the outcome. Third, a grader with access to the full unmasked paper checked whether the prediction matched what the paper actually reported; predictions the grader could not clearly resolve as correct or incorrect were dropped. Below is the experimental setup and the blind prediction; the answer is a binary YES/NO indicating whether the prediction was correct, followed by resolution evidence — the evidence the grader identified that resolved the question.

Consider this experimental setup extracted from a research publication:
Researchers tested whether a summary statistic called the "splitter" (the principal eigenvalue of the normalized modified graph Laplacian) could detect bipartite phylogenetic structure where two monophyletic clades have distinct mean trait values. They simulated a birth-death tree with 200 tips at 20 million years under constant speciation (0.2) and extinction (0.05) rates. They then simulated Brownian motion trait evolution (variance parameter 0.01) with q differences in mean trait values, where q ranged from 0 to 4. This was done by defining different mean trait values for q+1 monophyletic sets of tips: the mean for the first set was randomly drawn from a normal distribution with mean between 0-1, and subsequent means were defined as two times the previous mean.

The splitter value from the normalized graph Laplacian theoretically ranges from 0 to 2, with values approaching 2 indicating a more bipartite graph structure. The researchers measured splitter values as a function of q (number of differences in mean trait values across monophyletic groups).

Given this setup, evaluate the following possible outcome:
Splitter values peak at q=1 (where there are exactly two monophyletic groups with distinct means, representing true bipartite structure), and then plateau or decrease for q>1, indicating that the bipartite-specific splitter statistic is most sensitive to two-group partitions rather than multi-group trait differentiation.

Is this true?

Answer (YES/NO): YES